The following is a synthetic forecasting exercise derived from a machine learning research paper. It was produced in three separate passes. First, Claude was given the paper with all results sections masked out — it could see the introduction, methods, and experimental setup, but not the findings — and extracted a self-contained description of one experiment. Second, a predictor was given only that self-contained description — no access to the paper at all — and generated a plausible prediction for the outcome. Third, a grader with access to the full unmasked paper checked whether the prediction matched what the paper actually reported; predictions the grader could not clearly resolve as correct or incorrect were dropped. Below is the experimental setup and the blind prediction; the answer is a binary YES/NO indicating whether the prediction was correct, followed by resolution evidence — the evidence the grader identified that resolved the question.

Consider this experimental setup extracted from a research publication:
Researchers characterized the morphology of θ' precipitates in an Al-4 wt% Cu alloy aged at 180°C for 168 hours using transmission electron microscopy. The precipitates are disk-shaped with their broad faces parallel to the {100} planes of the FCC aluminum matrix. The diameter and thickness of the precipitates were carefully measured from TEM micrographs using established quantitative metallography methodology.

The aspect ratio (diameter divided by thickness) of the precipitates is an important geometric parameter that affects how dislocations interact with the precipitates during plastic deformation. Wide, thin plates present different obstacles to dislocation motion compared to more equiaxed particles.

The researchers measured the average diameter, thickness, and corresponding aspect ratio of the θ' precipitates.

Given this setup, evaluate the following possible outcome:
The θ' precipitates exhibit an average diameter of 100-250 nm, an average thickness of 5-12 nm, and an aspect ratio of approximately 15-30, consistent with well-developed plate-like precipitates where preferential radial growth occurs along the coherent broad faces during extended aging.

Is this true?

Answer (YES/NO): NO